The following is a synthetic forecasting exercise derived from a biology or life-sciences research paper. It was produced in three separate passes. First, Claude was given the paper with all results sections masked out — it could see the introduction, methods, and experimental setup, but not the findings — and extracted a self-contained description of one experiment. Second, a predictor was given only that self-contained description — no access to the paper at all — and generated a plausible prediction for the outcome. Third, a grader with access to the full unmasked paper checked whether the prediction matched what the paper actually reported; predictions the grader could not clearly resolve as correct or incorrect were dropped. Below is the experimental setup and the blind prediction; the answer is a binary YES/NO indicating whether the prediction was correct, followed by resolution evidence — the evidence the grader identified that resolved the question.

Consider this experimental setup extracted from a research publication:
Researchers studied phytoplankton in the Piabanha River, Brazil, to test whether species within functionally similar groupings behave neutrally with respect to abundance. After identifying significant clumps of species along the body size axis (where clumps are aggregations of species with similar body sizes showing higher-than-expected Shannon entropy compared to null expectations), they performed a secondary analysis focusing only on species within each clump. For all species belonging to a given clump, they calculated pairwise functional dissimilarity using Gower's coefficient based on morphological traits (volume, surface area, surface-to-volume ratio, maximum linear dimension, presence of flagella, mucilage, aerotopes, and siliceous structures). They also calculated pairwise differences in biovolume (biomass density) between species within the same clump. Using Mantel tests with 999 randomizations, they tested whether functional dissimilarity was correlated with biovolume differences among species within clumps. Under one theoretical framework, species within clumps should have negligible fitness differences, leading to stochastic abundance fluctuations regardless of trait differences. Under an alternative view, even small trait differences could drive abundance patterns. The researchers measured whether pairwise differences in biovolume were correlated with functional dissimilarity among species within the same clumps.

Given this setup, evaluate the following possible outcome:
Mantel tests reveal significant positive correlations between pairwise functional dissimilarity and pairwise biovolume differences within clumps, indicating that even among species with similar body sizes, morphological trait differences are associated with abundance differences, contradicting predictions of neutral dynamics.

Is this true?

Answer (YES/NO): NO